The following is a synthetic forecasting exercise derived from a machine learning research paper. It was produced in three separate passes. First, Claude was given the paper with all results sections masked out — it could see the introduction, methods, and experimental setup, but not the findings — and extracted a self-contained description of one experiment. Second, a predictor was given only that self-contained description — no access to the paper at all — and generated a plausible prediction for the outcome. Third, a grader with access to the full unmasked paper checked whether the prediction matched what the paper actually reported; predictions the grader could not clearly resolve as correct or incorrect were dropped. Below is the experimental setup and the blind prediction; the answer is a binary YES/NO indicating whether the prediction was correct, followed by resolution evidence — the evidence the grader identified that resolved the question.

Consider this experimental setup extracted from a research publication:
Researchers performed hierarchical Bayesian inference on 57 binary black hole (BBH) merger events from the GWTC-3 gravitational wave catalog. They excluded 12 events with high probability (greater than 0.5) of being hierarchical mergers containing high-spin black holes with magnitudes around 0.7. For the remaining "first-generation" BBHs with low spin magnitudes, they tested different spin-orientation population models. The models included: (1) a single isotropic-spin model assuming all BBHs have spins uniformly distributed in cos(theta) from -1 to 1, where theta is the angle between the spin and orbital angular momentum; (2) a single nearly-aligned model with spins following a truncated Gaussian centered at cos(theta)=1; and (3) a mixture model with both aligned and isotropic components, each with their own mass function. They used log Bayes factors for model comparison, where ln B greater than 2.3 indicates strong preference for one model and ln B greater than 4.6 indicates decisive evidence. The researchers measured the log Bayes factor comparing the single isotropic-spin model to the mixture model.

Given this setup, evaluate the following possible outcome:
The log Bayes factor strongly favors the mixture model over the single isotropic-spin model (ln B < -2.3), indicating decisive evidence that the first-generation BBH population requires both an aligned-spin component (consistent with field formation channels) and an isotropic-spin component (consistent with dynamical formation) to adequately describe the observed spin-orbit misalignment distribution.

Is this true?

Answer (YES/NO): YES